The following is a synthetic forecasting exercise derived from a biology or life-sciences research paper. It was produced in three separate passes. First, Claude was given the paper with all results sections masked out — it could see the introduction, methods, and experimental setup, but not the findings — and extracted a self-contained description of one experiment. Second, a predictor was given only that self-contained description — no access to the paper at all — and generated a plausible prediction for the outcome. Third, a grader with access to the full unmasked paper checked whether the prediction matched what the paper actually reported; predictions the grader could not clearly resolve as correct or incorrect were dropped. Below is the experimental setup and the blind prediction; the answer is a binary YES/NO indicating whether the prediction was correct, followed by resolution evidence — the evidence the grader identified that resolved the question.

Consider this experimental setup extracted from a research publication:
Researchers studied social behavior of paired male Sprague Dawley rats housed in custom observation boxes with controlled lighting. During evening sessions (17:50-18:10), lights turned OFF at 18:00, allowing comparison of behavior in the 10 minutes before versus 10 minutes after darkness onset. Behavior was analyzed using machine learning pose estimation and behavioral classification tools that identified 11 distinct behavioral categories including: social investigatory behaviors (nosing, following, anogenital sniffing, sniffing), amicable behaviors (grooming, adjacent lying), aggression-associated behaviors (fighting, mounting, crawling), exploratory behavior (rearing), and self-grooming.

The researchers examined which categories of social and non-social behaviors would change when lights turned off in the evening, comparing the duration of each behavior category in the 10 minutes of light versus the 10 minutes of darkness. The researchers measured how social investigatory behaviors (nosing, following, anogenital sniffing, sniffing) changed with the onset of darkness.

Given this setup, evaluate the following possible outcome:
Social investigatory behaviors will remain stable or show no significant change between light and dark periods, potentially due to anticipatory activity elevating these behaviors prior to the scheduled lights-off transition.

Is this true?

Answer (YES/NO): YES